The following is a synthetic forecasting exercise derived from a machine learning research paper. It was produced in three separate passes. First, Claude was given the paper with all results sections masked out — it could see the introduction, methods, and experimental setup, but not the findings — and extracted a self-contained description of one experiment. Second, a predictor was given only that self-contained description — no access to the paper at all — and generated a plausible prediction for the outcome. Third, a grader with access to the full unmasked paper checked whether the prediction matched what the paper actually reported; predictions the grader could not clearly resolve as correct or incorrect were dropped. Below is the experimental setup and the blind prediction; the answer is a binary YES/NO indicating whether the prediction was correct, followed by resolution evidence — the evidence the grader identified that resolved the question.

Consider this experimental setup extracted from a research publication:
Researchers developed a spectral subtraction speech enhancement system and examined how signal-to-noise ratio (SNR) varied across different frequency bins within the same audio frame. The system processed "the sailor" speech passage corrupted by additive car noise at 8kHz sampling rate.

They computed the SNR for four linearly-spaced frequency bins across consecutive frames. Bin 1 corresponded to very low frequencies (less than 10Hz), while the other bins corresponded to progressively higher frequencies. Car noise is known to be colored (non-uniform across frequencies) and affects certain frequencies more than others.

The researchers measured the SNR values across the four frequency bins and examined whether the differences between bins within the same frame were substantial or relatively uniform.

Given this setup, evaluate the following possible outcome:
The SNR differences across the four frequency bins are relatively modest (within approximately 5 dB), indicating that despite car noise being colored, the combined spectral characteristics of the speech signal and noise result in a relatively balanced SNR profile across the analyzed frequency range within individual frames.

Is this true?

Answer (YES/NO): NO